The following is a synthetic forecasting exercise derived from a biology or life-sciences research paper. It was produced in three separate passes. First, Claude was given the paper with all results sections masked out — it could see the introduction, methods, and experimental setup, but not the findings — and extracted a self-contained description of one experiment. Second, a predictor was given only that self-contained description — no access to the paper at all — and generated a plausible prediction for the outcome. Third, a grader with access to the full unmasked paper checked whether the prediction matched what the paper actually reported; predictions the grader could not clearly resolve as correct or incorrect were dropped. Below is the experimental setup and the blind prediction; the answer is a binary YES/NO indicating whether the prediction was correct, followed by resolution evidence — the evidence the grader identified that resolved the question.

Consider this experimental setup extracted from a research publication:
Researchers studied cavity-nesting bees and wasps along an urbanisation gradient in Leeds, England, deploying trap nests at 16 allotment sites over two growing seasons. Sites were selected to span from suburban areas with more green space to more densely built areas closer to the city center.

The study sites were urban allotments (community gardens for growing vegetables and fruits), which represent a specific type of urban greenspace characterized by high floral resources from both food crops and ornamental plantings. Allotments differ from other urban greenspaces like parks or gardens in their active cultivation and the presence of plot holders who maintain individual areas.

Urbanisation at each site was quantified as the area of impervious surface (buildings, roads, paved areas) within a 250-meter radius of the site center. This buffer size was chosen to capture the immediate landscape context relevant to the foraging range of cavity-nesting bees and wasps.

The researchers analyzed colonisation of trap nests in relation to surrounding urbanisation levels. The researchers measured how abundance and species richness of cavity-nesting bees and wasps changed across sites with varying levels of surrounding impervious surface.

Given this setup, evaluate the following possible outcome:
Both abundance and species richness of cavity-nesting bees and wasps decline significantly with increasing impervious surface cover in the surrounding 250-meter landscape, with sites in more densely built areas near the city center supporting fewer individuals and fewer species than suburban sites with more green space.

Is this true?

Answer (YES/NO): NO